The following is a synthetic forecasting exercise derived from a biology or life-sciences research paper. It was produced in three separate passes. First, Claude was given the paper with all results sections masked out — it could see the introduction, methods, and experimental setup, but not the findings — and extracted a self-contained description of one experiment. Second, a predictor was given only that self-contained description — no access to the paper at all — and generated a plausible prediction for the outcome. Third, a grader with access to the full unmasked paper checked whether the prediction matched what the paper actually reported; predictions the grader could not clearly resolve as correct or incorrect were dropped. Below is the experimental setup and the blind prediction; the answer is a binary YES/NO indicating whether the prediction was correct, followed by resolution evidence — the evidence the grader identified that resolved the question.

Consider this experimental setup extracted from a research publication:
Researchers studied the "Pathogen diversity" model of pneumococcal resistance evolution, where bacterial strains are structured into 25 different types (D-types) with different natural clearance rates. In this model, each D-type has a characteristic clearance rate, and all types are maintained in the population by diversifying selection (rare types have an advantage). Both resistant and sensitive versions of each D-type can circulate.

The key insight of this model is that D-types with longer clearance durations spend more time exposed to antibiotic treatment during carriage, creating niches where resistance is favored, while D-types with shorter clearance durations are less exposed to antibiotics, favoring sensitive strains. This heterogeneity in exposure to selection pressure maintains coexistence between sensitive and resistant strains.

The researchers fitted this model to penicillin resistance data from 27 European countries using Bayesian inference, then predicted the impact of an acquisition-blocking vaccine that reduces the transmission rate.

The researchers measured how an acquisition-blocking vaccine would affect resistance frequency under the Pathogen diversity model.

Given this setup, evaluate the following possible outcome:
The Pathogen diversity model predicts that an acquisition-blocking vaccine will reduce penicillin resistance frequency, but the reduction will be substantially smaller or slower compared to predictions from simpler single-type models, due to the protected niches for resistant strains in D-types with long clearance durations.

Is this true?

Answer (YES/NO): NO